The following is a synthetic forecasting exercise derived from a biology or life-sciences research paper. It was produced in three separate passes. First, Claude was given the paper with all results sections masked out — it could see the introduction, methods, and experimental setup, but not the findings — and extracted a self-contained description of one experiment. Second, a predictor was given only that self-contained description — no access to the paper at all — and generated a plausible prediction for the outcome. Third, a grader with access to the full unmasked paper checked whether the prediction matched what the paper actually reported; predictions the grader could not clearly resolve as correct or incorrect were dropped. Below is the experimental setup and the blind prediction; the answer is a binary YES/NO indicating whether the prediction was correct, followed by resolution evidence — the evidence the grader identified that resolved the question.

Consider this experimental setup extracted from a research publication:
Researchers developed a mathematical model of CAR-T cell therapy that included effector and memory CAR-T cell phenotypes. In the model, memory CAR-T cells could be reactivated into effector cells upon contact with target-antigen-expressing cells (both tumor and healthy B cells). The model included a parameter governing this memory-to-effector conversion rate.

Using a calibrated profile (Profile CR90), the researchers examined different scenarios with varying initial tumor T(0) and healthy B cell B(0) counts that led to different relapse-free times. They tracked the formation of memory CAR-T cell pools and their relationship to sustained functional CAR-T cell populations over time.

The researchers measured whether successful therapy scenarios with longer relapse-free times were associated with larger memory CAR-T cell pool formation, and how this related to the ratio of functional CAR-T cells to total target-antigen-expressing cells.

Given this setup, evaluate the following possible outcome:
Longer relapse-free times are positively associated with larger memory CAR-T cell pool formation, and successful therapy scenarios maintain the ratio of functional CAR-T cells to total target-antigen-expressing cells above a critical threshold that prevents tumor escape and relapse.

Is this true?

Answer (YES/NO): YES